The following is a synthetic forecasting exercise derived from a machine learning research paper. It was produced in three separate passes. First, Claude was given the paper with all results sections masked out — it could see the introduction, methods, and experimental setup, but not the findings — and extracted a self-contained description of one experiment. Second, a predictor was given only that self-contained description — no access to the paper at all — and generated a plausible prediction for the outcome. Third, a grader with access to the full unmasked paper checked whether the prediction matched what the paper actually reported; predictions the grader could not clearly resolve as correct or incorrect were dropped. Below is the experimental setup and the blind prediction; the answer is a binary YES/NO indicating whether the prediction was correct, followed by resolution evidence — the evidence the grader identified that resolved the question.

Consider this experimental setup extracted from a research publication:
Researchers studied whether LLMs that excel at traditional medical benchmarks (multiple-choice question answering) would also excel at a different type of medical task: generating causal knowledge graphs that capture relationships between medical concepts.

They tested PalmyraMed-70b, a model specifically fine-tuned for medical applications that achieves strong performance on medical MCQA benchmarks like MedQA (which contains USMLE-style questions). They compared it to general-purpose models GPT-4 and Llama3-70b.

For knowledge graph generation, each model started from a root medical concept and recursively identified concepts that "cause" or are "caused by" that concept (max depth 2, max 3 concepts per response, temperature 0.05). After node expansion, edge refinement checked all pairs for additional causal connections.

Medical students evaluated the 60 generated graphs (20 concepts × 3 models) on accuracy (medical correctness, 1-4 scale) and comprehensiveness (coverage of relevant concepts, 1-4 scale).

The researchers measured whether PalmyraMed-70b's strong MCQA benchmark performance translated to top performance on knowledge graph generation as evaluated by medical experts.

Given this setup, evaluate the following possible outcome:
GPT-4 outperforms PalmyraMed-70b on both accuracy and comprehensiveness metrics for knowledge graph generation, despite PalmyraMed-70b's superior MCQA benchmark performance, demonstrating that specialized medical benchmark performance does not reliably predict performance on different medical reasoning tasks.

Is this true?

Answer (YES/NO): YES